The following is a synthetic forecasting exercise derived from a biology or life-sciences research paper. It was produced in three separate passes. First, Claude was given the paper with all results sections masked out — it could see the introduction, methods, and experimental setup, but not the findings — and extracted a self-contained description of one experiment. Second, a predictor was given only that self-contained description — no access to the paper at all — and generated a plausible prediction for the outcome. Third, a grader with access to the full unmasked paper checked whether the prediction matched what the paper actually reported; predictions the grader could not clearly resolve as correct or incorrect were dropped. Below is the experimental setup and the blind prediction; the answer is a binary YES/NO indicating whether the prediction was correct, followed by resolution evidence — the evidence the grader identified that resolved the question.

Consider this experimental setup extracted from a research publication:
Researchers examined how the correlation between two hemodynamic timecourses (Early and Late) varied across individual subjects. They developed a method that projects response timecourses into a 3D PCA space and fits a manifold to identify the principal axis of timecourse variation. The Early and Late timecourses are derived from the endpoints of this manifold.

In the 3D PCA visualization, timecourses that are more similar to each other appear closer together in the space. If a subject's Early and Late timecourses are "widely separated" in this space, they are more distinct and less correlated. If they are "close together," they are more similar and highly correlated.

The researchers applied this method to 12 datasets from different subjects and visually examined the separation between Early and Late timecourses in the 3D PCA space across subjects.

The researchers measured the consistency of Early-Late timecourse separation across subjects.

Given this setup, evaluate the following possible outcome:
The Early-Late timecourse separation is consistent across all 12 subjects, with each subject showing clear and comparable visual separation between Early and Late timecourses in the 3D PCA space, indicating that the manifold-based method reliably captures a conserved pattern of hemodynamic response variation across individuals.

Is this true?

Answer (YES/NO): NO